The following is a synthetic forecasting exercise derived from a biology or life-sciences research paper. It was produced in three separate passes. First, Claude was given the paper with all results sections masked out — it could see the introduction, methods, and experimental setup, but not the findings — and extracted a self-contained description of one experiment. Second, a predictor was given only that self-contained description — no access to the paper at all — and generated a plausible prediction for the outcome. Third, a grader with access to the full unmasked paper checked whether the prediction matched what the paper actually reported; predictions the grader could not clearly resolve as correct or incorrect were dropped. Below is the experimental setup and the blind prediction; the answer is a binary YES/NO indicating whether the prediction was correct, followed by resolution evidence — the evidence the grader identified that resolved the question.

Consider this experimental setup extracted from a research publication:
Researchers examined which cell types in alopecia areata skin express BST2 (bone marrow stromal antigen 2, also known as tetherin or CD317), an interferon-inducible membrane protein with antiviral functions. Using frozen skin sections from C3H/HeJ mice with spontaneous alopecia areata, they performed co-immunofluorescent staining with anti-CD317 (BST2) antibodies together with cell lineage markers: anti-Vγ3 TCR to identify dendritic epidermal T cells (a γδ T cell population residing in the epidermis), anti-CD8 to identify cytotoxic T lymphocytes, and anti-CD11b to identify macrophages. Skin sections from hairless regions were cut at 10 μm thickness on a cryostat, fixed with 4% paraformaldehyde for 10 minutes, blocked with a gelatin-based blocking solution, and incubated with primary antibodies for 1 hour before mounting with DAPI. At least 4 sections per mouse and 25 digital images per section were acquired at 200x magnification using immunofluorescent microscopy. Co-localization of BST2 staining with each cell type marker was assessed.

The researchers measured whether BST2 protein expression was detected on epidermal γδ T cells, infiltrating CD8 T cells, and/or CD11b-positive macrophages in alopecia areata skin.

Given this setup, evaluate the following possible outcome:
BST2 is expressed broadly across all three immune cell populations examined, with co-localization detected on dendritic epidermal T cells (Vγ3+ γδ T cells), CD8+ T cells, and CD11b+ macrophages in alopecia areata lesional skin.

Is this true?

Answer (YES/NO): YES